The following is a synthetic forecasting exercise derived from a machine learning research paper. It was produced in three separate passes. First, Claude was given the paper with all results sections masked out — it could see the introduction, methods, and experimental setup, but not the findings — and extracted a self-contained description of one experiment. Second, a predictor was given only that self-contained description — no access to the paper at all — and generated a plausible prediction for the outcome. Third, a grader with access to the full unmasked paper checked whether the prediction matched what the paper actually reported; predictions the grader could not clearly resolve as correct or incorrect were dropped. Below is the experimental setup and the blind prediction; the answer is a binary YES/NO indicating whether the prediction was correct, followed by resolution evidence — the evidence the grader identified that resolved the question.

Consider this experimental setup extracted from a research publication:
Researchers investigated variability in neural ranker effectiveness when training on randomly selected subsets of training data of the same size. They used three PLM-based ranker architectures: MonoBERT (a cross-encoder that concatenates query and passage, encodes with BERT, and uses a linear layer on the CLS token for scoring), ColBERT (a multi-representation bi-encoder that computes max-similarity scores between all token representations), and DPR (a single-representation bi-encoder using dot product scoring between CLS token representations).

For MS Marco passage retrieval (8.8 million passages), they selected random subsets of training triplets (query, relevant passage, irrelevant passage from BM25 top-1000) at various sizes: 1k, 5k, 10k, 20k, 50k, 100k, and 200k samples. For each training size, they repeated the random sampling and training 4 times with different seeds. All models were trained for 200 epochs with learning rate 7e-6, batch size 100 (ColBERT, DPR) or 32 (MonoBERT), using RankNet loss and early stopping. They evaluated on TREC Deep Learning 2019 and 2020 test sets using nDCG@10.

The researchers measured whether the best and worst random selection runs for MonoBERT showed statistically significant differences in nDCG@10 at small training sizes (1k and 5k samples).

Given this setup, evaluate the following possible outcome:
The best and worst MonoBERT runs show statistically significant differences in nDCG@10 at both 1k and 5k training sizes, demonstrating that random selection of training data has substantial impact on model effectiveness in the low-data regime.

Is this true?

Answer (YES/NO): YES